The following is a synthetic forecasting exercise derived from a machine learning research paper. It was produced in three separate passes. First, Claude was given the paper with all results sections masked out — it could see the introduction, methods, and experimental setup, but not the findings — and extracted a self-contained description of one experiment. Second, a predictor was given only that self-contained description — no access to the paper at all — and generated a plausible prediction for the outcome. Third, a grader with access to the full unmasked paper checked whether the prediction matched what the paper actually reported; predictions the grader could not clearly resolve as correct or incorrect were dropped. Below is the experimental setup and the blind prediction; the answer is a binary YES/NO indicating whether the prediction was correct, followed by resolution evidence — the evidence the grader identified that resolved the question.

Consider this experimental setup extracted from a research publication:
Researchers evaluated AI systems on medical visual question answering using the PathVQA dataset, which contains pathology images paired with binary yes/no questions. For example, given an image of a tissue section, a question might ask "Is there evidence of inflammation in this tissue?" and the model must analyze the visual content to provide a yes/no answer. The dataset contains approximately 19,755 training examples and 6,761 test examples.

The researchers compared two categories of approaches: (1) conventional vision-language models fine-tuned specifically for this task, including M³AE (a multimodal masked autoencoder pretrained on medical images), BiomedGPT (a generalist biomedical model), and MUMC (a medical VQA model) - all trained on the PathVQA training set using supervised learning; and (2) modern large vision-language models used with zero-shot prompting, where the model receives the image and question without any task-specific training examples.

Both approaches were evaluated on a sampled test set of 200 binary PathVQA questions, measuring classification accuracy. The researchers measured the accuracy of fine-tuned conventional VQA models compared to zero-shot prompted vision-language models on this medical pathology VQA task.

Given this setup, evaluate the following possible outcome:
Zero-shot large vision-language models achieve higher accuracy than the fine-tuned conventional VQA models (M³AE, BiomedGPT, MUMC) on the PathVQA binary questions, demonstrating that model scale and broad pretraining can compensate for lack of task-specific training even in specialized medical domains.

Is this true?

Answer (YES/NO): NO